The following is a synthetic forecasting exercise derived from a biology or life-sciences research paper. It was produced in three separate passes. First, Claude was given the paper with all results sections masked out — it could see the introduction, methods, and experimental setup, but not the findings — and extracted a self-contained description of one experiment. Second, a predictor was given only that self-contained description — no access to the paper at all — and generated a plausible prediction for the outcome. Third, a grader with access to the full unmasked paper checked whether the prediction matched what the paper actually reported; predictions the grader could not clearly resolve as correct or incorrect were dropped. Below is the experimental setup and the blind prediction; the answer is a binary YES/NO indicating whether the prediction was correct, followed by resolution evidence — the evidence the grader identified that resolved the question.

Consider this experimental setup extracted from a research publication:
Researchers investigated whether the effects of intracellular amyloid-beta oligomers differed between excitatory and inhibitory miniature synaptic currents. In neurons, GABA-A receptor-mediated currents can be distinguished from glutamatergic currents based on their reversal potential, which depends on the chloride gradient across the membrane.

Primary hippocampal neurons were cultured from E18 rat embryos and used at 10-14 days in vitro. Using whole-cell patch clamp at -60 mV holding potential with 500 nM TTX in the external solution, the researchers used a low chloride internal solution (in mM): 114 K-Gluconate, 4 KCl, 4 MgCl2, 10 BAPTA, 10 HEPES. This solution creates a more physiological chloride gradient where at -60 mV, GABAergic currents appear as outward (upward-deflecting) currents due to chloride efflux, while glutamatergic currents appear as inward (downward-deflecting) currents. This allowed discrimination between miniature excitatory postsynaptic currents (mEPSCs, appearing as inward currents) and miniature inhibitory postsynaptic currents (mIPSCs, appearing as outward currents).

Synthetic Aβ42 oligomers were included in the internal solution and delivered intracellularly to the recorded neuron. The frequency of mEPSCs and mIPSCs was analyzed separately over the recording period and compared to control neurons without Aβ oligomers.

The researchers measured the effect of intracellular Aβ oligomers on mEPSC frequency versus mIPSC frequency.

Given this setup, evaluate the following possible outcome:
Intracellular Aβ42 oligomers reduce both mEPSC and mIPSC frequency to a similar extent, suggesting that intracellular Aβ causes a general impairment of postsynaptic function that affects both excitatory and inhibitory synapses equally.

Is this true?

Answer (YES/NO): NO